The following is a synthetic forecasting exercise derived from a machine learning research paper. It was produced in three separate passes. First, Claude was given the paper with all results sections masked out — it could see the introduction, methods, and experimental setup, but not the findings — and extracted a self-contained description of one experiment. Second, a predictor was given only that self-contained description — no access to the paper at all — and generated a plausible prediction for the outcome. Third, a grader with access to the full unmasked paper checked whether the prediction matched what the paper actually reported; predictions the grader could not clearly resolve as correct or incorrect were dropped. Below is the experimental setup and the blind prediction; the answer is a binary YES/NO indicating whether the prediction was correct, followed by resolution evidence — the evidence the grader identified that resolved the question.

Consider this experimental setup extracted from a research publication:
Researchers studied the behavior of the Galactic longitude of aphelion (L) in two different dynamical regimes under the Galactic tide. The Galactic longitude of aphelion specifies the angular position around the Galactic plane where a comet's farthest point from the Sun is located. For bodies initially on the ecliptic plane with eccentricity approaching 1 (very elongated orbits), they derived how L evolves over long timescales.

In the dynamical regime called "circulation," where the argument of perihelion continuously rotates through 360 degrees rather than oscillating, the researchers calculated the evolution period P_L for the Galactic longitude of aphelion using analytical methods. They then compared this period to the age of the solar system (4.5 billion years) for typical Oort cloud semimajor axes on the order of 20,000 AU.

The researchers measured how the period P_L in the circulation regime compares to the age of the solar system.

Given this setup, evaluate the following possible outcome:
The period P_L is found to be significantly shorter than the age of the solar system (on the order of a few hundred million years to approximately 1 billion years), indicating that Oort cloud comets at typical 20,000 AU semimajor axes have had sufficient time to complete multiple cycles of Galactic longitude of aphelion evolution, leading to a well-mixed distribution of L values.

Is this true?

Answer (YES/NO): NO